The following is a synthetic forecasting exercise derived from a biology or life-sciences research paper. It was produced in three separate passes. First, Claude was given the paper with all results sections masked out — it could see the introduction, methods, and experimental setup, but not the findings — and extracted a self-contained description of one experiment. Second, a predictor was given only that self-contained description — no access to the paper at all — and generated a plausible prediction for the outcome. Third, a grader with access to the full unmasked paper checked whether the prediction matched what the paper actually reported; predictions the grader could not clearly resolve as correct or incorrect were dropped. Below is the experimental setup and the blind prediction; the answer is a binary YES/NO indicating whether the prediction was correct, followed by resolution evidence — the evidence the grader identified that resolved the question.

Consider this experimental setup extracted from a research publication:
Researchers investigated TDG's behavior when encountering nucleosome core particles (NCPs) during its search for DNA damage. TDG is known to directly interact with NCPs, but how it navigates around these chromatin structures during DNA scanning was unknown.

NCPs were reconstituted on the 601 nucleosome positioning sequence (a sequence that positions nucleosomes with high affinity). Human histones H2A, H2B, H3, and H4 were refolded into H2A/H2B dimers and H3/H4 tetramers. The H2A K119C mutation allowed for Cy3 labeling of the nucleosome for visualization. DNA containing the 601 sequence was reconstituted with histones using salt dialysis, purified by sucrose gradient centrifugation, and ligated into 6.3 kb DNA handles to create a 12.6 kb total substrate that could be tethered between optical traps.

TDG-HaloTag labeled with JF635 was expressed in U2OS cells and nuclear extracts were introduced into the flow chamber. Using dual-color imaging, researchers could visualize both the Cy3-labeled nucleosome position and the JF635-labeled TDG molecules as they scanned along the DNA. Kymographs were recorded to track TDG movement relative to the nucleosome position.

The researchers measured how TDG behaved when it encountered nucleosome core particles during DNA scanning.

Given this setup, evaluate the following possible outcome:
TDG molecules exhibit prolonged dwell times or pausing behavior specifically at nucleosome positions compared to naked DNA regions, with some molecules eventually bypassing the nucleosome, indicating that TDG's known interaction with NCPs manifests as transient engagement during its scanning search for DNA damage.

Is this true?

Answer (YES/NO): YES